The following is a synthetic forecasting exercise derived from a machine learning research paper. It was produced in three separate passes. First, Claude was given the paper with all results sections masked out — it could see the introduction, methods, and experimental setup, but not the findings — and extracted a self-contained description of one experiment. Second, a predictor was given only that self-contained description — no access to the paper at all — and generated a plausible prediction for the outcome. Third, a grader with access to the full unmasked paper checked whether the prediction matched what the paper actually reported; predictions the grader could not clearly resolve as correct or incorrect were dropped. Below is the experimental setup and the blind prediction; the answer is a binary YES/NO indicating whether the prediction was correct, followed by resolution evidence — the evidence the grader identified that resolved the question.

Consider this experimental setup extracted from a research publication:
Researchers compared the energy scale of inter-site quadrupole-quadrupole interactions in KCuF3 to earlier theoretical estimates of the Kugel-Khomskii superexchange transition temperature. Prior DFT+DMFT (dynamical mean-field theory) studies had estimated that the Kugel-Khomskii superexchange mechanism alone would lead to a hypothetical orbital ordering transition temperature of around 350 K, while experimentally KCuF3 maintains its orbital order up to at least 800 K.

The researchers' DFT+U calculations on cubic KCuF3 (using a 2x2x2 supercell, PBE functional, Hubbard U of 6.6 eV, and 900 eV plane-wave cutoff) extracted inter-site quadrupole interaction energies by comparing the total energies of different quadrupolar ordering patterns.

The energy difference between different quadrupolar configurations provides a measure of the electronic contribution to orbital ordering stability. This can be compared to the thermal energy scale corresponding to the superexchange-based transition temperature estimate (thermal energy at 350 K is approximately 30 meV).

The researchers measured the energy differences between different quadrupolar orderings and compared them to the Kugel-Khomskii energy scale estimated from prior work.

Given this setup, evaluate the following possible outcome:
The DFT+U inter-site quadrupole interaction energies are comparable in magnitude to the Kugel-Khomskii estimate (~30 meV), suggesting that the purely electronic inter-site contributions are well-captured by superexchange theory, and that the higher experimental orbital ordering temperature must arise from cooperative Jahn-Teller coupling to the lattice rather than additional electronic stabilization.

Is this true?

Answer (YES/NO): YES